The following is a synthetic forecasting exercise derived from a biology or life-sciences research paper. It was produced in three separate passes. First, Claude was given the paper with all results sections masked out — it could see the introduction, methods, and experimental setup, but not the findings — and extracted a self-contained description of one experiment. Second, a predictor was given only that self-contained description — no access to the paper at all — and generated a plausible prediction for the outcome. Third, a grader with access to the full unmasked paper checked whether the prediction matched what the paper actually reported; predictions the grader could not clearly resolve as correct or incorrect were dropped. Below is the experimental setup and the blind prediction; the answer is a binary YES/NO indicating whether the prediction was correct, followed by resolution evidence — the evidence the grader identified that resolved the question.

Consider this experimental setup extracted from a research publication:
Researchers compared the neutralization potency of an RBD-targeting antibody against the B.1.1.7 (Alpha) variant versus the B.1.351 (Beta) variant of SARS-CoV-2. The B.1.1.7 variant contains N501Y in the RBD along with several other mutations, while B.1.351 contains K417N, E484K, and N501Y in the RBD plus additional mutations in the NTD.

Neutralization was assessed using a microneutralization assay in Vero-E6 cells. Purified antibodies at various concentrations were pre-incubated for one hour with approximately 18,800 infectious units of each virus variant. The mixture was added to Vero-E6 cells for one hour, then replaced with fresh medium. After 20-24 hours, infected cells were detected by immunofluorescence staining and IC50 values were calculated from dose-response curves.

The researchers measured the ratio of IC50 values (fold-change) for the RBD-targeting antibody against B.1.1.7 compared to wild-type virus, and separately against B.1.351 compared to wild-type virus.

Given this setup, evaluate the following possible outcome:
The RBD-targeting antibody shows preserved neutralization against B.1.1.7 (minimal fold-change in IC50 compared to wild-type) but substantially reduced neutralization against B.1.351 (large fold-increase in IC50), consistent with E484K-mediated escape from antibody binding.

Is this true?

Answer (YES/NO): NO